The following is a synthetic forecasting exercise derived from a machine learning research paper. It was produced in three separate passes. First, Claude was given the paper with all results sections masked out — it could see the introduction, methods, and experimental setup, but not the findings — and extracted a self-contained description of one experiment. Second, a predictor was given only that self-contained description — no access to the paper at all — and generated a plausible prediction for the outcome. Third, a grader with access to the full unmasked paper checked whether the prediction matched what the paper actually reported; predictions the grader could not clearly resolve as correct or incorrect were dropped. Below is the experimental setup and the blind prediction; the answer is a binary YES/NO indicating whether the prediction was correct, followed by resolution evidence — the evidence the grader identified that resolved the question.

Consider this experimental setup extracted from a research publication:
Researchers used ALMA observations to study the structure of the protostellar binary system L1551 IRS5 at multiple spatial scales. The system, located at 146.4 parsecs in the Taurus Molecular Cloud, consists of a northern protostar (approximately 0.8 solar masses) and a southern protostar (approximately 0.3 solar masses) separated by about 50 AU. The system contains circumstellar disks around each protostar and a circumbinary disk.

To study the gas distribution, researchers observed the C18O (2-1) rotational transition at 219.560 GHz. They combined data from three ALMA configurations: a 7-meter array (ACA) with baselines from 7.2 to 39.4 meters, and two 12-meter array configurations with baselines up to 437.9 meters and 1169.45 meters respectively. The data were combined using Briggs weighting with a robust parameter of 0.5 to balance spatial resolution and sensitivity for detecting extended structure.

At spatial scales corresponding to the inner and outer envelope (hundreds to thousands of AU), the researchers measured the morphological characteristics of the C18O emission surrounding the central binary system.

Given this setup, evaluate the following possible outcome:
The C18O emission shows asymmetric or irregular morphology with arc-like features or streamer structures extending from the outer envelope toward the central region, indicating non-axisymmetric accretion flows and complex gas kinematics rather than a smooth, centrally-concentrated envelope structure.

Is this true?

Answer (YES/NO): NO